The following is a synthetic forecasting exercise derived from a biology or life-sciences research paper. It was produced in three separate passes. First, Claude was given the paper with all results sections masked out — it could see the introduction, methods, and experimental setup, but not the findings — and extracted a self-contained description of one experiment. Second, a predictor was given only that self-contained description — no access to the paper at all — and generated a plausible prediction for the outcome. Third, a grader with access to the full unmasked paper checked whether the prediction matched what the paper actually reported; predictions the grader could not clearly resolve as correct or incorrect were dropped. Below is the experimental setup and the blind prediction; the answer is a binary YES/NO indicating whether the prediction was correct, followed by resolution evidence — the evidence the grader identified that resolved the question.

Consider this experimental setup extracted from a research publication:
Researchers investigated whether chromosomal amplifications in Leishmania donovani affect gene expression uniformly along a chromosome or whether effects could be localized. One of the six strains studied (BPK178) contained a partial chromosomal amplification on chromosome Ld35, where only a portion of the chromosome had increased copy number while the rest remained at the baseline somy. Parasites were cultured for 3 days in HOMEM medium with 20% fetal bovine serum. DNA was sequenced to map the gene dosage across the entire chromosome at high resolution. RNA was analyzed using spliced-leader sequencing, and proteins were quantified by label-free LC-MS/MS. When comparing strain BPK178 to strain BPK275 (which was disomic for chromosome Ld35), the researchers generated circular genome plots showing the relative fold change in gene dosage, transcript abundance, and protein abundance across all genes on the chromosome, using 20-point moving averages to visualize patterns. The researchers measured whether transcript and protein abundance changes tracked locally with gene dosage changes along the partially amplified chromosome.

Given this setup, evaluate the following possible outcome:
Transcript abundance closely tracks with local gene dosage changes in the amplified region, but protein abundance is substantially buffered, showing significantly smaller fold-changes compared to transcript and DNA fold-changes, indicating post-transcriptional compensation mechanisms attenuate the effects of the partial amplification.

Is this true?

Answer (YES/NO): YES